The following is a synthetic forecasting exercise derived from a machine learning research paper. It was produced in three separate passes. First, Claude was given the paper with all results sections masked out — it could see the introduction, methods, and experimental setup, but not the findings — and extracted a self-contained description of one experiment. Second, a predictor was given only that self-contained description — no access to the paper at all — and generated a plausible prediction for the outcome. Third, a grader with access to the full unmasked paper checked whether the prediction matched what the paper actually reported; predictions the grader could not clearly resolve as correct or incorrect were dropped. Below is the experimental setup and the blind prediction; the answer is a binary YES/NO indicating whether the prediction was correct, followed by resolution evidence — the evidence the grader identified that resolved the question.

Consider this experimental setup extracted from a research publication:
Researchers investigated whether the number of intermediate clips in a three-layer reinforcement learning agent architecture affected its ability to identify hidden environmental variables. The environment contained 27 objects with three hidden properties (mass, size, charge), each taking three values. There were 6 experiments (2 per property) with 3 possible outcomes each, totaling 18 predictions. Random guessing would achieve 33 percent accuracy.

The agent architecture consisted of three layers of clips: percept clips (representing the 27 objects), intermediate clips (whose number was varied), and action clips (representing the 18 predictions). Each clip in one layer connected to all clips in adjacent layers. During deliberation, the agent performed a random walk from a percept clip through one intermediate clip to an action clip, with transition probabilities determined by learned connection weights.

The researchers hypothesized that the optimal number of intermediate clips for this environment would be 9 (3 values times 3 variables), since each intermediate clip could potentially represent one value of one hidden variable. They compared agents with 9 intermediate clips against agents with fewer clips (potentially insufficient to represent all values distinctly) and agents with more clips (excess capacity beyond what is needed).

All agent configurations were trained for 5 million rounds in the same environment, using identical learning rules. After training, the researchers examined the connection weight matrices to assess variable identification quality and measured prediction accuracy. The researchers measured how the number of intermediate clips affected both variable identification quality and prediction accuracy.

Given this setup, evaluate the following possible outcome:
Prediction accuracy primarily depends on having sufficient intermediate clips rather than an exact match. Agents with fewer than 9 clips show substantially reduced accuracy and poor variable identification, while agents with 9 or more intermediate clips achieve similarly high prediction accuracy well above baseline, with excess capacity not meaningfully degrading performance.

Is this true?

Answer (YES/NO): YES